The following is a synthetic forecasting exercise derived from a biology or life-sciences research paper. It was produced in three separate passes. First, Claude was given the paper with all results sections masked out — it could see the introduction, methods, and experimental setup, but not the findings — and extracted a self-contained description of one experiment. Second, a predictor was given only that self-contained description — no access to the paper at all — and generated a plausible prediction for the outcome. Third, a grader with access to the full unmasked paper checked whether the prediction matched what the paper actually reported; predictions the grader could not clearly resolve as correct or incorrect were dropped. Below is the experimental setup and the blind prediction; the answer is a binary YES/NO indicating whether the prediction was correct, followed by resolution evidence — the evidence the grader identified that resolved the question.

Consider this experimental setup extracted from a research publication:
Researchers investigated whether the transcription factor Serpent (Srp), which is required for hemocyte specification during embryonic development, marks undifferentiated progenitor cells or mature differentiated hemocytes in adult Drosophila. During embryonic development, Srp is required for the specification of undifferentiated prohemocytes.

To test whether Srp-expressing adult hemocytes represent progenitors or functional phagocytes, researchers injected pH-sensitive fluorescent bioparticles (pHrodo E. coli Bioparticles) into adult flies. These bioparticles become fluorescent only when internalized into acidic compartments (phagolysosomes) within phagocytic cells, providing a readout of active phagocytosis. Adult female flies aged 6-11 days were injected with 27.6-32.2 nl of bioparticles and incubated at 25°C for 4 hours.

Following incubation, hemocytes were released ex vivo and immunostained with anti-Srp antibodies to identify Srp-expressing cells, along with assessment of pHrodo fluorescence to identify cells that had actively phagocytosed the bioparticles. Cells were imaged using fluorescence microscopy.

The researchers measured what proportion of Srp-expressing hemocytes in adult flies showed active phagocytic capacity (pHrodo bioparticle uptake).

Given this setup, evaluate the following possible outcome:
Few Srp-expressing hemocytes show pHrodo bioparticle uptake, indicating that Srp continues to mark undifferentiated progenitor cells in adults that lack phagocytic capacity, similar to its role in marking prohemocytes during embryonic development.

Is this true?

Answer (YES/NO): NO